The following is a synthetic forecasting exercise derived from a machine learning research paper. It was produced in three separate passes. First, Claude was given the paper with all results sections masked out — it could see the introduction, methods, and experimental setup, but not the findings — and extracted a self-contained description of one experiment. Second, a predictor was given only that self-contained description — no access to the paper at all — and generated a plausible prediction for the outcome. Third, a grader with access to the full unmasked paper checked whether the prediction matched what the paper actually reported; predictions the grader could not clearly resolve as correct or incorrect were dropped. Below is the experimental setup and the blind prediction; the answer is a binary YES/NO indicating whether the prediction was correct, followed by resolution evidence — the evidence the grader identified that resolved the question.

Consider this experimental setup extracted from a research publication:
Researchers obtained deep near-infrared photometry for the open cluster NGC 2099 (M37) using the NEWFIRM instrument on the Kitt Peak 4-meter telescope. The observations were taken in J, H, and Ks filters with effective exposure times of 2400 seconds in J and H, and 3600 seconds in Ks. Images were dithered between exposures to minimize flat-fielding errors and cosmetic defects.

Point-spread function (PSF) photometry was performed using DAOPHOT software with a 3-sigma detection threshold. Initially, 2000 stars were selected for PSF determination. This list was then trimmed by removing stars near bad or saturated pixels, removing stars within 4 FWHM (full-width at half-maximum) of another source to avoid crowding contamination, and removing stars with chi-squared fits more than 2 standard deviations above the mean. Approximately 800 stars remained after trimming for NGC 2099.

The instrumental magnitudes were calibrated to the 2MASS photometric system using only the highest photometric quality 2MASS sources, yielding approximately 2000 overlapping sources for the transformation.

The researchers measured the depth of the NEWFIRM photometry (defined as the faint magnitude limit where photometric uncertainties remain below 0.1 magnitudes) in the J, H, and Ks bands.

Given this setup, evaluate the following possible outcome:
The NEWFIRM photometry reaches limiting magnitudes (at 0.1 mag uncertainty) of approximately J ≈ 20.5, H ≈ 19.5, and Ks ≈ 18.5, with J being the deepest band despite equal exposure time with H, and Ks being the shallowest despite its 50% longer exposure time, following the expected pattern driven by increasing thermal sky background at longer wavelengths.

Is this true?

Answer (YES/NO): NO